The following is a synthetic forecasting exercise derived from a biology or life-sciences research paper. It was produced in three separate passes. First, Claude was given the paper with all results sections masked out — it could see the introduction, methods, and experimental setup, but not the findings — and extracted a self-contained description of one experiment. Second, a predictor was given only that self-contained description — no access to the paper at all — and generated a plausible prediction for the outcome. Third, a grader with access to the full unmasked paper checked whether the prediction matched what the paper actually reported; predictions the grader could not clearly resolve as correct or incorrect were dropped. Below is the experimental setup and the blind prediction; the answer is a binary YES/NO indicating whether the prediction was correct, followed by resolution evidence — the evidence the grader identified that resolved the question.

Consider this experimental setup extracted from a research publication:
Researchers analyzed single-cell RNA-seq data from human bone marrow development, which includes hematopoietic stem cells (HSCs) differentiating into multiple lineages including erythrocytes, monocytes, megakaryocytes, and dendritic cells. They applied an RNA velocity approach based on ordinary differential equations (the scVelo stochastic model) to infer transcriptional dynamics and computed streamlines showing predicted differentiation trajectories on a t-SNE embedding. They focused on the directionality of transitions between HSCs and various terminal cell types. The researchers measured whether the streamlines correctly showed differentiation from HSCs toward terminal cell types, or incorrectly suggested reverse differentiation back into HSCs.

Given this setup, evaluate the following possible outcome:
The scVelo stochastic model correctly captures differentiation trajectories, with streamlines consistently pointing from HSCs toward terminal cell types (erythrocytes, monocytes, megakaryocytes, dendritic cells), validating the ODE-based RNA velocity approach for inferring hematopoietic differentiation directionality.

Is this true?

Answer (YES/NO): NO